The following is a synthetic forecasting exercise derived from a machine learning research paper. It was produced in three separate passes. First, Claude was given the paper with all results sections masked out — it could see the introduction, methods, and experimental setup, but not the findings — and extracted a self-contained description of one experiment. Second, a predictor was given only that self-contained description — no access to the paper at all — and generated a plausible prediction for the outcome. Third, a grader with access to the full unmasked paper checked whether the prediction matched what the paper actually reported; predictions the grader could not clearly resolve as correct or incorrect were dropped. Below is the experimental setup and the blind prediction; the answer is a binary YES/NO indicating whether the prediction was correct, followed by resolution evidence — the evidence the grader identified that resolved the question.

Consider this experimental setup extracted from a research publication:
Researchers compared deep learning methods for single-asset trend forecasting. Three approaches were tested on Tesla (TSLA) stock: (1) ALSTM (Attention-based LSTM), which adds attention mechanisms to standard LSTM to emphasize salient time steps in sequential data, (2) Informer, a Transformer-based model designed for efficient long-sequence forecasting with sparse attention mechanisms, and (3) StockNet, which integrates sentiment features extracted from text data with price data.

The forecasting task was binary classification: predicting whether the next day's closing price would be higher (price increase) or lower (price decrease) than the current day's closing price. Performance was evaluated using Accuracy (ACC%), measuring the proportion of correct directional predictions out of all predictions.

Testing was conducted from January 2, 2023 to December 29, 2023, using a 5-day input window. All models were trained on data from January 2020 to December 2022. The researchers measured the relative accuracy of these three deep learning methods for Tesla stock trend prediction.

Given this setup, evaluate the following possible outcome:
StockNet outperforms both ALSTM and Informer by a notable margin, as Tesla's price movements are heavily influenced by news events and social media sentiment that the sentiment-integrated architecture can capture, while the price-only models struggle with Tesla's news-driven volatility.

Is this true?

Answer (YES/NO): NO